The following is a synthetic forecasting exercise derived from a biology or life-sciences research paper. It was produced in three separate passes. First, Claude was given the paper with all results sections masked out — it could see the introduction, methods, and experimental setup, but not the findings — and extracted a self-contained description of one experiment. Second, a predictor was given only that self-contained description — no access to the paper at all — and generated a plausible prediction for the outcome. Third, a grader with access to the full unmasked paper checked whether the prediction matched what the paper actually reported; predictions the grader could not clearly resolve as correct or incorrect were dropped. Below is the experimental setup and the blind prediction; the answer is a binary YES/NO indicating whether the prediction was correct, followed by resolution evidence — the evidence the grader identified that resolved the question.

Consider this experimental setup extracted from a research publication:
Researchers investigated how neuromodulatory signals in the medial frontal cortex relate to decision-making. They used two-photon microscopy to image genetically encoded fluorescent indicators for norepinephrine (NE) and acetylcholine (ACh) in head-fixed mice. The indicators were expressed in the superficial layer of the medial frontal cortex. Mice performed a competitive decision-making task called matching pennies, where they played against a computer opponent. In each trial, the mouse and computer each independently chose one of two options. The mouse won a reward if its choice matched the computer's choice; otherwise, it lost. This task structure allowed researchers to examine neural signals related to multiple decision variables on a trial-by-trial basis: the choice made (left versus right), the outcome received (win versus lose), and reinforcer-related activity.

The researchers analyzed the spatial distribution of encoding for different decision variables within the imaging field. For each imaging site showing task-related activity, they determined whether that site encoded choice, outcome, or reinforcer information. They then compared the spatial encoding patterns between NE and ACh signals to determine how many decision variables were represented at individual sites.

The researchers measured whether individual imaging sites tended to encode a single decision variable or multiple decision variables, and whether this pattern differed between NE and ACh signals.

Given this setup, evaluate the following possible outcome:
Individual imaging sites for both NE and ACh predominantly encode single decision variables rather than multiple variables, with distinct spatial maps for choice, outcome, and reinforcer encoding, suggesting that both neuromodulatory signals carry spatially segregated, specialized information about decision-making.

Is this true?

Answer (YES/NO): NO